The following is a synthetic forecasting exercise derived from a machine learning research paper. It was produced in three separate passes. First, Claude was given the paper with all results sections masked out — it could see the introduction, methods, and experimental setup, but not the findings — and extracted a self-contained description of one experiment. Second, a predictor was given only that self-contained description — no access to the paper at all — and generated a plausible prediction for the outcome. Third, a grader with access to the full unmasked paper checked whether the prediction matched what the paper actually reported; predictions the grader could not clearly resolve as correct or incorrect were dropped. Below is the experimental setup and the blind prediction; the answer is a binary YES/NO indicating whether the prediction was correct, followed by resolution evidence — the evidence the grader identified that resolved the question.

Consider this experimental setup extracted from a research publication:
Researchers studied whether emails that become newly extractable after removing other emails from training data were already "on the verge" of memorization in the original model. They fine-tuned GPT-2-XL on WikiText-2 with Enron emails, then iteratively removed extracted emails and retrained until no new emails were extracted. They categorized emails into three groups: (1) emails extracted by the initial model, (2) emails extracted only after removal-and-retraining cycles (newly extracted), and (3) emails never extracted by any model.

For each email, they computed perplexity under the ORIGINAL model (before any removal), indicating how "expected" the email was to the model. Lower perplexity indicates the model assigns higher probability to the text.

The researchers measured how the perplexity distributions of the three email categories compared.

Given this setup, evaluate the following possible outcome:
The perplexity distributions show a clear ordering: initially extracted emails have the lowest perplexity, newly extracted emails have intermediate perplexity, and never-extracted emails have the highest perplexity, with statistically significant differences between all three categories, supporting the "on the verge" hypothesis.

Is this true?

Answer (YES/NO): NO